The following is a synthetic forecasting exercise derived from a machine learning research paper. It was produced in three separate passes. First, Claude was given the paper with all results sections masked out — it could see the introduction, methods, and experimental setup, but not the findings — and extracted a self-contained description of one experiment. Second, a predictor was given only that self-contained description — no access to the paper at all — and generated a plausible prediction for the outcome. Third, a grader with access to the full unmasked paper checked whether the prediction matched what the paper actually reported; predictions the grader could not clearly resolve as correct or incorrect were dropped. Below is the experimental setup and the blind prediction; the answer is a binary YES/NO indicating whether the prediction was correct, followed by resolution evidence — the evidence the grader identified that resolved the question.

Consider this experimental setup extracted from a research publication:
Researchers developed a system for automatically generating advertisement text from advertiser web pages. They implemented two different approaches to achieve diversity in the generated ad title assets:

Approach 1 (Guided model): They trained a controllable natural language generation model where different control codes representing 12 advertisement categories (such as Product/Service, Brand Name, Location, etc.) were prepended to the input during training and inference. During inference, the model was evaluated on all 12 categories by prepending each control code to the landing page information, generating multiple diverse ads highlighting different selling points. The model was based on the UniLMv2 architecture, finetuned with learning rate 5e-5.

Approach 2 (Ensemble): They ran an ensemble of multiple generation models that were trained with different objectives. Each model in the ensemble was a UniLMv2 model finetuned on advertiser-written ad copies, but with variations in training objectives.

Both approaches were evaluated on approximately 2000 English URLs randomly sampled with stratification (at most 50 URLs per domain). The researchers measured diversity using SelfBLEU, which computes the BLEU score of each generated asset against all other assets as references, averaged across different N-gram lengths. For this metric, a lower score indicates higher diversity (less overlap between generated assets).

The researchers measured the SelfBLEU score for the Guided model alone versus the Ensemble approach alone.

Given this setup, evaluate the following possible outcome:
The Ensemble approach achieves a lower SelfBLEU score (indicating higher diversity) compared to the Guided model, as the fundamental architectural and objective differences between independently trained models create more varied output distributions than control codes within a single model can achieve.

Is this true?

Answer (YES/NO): YES